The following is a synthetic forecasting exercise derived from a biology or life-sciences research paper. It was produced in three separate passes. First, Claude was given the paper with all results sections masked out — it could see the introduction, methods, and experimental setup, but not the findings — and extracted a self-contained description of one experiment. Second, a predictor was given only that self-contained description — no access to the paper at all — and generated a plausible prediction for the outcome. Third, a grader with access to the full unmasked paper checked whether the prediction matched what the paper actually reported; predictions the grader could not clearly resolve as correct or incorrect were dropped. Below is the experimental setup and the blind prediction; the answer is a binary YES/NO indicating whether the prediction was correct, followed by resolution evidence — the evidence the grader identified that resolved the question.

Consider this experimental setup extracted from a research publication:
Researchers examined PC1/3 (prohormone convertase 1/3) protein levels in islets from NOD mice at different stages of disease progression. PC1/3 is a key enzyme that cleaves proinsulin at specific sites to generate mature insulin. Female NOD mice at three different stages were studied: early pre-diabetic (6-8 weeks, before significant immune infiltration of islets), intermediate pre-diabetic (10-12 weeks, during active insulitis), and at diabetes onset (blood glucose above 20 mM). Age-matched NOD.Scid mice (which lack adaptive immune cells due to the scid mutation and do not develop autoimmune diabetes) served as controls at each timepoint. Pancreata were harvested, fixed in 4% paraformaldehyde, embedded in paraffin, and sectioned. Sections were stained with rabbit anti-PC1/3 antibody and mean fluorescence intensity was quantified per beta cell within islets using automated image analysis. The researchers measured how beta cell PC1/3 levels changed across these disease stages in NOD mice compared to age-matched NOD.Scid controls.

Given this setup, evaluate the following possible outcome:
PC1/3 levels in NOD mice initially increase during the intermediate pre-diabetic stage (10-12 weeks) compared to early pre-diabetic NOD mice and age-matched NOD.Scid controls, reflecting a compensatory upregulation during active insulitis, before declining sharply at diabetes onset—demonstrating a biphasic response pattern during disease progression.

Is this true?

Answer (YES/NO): NO